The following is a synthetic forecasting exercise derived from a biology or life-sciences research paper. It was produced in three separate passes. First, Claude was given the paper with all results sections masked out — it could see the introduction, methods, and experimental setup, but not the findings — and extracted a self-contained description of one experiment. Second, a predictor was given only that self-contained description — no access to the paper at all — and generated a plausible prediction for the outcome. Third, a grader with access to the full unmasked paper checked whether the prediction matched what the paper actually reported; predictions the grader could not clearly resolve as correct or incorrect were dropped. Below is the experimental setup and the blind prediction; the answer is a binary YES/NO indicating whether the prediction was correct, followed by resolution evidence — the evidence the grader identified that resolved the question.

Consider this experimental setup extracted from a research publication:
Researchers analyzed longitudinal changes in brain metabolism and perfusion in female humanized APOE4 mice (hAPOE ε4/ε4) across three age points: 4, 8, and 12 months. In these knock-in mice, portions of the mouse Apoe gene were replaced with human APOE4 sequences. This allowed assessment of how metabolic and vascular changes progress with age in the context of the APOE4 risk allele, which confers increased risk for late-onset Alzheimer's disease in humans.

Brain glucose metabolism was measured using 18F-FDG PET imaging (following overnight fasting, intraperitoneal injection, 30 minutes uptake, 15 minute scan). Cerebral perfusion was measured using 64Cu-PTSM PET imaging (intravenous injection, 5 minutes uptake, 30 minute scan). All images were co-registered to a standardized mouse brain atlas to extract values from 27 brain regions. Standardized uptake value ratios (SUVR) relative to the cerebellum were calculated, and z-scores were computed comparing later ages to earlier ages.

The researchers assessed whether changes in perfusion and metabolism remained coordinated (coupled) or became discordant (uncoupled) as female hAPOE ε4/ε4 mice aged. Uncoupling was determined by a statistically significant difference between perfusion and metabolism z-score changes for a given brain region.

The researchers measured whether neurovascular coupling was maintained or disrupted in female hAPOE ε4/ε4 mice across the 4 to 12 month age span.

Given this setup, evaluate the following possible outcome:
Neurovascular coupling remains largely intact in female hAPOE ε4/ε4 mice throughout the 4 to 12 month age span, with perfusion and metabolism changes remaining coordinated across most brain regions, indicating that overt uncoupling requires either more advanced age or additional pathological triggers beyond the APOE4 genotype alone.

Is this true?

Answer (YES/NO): NO